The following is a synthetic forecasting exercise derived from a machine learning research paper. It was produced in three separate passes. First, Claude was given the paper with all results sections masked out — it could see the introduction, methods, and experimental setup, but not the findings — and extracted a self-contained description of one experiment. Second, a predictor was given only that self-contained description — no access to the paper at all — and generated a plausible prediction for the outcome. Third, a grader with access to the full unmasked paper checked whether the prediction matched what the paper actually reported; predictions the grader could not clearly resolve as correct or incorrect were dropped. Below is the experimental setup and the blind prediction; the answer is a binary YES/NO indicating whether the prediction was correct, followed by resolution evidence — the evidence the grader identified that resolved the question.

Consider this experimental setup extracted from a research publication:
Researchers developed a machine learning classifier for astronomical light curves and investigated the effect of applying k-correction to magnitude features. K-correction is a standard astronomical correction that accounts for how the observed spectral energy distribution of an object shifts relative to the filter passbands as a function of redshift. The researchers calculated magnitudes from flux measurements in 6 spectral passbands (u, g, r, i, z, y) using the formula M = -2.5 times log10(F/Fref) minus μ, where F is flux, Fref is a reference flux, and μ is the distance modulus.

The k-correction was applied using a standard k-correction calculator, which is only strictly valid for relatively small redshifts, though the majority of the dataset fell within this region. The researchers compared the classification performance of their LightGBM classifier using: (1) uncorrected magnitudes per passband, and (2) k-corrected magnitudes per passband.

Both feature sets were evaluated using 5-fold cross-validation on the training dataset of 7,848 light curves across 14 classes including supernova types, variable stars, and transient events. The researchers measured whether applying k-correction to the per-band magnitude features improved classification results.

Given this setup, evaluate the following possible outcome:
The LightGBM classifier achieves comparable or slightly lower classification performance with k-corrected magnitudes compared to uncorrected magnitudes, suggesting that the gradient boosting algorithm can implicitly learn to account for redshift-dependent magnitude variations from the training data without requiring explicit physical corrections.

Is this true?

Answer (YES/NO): YES